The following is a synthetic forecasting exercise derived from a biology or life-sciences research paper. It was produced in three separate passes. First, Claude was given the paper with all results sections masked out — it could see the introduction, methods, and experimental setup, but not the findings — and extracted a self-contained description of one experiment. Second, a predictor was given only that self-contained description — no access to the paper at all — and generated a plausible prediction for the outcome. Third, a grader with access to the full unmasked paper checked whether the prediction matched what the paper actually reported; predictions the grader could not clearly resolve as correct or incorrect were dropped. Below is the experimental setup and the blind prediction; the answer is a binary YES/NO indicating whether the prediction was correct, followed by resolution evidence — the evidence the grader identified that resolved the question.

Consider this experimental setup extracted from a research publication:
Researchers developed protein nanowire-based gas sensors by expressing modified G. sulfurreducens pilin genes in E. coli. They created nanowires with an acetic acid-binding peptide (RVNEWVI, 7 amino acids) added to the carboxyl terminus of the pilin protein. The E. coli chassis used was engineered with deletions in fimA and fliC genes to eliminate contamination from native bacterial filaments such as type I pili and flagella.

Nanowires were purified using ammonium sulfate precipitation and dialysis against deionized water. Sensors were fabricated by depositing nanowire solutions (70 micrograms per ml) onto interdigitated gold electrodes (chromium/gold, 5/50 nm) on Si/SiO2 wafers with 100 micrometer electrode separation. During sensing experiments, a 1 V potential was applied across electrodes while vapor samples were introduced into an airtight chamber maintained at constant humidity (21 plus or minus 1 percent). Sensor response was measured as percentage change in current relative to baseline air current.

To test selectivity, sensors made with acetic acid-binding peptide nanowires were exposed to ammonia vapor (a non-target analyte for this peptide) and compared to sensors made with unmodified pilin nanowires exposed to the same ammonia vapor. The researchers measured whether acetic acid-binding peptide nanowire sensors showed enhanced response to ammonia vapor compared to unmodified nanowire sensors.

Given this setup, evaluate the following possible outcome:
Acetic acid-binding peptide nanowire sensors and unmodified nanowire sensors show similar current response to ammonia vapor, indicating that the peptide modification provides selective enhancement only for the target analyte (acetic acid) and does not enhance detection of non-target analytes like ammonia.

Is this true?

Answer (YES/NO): NO